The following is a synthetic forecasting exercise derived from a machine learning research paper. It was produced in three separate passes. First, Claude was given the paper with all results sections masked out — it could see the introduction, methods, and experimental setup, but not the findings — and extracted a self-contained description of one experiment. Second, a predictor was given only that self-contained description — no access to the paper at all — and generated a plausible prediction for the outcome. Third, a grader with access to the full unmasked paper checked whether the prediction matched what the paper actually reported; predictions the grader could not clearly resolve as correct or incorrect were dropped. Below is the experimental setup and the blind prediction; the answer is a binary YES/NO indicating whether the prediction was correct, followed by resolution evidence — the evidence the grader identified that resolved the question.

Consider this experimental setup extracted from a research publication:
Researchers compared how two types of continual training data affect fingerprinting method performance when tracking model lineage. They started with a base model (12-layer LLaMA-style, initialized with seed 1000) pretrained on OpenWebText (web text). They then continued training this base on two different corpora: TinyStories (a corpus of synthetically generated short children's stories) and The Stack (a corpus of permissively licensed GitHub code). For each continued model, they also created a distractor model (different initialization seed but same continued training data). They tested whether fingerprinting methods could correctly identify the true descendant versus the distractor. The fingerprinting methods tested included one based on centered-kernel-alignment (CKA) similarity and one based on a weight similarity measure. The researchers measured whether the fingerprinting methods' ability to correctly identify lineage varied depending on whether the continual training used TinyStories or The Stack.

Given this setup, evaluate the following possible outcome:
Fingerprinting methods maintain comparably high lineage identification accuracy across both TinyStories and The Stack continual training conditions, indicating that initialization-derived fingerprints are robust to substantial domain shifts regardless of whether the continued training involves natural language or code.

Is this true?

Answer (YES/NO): NO